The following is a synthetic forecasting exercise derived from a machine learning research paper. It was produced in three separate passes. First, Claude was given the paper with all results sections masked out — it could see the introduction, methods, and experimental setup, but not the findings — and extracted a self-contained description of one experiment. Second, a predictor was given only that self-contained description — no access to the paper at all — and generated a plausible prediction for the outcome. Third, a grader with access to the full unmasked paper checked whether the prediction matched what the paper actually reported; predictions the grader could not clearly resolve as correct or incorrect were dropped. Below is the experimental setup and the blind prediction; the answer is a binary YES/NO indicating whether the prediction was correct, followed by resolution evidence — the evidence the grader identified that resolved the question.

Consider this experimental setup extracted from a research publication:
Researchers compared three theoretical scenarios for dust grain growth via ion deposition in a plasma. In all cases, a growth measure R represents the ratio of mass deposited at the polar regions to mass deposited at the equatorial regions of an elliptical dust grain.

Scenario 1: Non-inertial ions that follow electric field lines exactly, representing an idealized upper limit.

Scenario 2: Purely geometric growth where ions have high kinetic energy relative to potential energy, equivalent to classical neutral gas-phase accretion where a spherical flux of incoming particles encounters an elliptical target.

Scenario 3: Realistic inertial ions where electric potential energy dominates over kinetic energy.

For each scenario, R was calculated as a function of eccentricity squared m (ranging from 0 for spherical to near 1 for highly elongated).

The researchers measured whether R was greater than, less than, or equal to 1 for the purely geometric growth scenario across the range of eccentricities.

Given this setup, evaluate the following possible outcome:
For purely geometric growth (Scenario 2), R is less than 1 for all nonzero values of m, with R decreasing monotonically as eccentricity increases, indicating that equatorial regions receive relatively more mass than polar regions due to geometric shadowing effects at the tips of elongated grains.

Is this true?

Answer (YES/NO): YES